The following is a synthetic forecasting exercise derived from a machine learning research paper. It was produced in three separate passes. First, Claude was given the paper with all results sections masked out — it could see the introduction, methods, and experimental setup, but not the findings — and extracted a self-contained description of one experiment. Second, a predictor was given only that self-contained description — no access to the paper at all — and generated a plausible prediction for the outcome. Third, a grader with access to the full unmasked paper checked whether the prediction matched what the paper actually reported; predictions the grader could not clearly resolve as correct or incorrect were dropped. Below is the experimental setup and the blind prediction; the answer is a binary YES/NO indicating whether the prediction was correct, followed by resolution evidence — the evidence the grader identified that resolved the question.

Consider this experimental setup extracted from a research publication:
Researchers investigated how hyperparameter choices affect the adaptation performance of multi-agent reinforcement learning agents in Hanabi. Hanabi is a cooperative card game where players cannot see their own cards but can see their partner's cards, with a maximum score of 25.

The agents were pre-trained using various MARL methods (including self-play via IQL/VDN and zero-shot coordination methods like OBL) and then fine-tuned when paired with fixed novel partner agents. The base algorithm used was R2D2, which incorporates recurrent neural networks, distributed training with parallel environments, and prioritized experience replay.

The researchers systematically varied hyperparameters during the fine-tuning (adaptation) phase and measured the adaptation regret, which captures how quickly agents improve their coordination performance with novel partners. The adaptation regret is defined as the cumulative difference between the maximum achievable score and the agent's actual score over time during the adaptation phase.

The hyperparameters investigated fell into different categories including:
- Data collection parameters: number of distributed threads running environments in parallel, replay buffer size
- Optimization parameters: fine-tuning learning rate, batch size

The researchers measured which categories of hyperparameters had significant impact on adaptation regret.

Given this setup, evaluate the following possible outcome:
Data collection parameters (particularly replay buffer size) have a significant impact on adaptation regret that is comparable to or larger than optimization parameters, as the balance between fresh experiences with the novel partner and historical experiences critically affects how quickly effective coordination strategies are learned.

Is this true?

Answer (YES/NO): YES